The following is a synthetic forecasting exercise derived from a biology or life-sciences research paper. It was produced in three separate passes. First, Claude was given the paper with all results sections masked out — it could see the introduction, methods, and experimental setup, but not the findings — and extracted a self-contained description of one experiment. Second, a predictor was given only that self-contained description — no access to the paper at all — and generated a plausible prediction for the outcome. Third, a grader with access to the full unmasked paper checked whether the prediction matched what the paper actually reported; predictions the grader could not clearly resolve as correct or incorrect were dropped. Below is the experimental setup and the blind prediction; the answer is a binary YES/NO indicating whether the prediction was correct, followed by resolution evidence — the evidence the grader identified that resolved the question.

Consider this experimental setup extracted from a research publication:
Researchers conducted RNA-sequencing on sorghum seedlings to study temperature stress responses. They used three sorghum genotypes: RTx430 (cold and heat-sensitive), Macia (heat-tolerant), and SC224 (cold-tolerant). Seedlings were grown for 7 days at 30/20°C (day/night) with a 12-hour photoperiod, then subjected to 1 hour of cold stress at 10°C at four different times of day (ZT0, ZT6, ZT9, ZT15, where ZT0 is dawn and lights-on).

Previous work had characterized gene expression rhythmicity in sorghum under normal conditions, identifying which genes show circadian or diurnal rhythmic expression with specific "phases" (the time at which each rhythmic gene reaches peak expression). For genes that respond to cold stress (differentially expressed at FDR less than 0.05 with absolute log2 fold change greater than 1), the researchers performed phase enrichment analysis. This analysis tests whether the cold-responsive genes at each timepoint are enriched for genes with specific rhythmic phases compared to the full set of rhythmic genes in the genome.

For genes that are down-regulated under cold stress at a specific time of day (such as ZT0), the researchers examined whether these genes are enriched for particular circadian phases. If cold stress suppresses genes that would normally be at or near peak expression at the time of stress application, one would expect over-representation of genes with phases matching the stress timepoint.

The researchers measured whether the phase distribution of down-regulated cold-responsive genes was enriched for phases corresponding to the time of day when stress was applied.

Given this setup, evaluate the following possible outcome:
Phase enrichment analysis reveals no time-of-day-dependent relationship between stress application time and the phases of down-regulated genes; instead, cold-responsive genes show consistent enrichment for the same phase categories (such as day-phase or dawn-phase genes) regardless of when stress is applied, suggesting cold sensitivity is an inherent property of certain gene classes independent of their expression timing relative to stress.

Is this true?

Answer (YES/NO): NO